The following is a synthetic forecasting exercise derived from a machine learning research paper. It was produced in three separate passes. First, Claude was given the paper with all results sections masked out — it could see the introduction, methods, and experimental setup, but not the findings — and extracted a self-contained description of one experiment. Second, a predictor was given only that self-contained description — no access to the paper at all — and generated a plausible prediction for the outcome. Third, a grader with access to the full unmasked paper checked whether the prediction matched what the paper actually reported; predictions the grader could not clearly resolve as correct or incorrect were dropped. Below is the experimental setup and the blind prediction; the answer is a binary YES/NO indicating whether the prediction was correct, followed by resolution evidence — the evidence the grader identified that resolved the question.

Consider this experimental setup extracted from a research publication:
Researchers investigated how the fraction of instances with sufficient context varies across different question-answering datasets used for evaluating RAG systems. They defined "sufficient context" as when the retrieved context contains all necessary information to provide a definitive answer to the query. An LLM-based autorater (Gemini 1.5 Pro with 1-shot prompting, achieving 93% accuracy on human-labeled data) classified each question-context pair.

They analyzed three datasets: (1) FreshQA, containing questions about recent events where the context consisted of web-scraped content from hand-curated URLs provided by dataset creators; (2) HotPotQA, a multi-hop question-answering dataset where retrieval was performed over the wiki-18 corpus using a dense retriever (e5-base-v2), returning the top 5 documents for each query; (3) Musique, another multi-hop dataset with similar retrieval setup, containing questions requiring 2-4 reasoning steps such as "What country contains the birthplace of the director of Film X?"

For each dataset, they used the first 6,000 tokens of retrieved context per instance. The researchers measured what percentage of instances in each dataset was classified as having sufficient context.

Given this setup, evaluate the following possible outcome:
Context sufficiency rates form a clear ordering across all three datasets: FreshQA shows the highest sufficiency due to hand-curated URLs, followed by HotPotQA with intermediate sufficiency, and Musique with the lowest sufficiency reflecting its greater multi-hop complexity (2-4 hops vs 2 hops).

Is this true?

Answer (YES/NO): NO